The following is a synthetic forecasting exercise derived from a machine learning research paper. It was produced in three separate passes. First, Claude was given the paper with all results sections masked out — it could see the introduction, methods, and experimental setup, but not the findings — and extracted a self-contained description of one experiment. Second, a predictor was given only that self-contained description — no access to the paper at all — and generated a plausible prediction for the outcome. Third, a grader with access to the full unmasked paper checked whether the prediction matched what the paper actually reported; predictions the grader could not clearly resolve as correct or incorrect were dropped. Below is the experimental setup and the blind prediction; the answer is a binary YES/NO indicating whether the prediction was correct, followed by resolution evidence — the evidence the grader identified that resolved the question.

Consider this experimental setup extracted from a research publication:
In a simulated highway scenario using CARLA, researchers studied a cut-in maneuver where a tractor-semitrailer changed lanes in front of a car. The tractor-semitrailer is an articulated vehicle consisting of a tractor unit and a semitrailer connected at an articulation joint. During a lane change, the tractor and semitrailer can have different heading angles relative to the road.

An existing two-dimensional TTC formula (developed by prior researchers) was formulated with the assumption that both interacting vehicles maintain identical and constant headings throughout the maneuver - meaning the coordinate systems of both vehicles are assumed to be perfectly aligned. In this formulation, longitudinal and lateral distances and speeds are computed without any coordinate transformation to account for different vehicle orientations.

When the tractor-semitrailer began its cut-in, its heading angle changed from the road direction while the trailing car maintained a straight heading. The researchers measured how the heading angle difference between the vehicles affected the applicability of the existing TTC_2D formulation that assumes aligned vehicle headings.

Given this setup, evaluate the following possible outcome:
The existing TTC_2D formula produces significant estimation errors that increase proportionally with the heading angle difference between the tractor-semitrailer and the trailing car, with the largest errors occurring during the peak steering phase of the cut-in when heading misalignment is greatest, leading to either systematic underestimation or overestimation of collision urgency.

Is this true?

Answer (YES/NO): NO